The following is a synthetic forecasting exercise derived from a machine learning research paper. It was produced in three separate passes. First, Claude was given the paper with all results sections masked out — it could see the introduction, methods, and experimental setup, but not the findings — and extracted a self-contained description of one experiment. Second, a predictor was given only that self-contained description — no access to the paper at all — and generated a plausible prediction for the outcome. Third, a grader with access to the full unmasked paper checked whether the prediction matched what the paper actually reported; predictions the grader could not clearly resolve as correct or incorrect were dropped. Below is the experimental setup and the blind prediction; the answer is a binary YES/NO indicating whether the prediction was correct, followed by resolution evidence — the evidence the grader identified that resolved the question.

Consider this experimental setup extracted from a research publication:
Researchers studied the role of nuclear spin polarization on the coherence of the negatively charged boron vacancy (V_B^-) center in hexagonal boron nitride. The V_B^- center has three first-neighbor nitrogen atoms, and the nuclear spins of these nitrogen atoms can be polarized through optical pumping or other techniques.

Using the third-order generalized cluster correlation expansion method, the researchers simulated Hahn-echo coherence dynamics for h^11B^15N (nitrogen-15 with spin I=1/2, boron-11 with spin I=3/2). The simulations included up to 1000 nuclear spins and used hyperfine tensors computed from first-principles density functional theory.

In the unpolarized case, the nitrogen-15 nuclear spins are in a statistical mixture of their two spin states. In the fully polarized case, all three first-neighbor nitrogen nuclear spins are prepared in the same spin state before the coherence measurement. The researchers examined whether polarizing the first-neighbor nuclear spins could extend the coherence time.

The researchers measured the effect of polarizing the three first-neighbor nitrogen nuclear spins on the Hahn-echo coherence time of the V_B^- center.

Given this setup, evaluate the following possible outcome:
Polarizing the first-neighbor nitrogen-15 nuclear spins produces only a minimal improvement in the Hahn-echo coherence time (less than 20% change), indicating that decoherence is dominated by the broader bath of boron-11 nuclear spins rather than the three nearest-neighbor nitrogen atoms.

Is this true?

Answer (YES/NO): NO